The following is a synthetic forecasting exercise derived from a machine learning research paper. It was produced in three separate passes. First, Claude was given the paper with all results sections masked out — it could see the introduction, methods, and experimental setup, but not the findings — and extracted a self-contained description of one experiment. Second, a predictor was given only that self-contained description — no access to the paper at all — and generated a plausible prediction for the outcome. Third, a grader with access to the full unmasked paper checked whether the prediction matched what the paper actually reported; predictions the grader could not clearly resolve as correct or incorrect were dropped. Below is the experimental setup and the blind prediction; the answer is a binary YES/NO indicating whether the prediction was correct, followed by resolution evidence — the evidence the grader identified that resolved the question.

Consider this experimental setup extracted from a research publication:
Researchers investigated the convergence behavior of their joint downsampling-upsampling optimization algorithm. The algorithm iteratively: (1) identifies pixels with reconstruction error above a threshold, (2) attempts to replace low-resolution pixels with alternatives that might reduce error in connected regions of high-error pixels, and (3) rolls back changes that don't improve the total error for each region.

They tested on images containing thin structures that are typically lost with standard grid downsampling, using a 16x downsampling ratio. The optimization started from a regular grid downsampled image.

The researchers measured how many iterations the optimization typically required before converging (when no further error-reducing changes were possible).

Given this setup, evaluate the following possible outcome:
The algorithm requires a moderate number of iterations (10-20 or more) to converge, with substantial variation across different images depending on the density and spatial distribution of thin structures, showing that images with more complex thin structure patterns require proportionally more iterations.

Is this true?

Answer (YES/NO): NO